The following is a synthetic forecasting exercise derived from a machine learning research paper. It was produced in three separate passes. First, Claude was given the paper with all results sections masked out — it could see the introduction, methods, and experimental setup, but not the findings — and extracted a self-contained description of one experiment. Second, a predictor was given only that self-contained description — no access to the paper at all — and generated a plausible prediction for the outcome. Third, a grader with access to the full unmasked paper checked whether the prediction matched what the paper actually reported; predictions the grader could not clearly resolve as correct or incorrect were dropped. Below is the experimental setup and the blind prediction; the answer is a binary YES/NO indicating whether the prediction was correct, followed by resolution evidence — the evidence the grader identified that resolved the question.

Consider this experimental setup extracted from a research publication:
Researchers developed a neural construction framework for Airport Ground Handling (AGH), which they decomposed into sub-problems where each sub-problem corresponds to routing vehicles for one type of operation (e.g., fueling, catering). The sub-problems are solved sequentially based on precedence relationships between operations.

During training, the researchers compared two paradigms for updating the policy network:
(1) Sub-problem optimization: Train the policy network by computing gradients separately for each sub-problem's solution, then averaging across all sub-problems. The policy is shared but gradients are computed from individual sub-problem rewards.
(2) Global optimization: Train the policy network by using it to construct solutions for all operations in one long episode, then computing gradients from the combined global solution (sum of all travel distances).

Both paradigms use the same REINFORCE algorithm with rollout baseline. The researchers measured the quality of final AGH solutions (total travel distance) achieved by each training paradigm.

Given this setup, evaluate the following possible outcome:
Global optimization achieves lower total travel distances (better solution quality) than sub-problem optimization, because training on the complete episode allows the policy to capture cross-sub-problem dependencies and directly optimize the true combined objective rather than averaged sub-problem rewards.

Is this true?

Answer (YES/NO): NO